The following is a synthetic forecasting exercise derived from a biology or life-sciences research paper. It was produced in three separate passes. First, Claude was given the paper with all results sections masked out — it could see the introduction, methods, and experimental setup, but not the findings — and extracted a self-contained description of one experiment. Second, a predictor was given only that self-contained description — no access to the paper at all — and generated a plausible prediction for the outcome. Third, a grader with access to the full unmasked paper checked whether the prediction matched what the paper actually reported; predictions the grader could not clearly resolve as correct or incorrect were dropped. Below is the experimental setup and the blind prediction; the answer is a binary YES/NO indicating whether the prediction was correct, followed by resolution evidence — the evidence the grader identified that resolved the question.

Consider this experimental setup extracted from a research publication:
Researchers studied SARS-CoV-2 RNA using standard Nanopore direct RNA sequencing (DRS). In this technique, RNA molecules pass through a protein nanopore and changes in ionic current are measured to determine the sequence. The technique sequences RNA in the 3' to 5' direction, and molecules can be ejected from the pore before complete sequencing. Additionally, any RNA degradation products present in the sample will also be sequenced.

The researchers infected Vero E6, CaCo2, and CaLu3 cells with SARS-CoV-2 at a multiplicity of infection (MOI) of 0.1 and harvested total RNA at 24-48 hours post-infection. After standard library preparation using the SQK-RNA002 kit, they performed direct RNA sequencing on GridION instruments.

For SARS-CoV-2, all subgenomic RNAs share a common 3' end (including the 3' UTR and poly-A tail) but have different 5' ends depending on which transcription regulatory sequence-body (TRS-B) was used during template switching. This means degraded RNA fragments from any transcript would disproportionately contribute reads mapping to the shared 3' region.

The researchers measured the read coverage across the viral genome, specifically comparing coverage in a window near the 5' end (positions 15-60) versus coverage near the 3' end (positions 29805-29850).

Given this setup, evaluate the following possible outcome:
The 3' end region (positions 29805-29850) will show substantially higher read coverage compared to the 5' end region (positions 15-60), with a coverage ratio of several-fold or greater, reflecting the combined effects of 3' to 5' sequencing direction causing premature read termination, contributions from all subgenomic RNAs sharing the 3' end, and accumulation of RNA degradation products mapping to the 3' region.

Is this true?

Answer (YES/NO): NO